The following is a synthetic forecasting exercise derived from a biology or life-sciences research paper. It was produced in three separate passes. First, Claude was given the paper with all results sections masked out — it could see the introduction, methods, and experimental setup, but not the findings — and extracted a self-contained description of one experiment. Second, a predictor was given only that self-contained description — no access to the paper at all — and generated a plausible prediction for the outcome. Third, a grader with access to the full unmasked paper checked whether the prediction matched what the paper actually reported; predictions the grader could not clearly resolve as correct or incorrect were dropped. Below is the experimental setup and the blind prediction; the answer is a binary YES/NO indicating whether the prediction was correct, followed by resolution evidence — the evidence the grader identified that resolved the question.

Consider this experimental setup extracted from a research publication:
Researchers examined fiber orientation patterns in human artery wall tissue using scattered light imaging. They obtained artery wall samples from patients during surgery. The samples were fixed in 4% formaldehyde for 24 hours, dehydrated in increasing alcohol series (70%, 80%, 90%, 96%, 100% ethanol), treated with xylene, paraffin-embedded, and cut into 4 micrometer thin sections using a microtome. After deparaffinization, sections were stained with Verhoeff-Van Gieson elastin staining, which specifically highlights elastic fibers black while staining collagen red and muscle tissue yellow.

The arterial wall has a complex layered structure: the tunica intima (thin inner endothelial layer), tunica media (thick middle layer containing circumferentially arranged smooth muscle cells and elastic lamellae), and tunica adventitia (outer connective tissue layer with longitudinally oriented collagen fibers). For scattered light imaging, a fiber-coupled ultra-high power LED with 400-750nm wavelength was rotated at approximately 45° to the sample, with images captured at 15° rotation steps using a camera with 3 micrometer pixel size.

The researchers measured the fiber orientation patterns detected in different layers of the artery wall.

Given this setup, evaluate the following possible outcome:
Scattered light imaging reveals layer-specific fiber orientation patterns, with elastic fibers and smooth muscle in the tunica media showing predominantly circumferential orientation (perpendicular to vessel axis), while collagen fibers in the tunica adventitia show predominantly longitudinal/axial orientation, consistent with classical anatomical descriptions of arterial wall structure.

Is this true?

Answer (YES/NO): NO